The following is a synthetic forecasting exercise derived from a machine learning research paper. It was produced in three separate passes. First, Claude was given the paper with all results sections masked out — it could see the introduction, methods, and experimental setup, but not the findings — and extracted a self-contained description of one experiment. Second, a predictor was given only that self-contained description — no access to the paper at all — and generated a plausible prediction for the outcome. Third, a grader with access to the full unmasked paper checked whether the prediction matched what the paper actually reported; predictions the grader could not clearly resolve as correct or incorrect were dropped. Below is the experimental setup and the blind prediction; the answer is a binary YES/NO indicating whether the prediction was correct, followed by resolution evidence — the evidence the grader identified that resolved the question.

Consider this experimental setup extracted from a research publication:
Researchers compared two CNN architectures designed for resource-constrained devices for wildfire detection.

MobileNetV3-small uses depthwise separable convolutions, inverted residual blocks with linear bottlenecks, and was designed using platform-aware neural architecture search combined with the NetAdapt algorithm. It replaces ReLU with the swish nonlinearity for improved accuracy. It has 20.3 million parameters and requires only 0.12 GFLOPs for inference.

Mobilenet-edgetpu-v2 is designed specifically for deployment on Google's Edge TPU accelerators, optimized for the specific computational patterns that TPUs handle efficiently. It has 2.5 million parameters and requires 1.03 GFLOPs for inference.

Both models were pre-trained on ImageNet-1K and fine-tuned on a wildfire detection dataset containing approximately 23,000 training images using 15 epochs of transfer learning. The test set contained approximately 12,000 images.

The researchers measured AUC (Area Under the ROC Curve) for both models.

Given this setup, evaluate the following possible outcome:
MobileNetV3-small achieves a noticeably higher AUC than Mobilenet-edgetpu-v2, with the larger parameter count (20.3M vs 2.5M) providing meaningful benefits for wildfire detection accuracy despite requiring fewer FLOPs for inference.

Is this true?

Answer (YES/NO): YES